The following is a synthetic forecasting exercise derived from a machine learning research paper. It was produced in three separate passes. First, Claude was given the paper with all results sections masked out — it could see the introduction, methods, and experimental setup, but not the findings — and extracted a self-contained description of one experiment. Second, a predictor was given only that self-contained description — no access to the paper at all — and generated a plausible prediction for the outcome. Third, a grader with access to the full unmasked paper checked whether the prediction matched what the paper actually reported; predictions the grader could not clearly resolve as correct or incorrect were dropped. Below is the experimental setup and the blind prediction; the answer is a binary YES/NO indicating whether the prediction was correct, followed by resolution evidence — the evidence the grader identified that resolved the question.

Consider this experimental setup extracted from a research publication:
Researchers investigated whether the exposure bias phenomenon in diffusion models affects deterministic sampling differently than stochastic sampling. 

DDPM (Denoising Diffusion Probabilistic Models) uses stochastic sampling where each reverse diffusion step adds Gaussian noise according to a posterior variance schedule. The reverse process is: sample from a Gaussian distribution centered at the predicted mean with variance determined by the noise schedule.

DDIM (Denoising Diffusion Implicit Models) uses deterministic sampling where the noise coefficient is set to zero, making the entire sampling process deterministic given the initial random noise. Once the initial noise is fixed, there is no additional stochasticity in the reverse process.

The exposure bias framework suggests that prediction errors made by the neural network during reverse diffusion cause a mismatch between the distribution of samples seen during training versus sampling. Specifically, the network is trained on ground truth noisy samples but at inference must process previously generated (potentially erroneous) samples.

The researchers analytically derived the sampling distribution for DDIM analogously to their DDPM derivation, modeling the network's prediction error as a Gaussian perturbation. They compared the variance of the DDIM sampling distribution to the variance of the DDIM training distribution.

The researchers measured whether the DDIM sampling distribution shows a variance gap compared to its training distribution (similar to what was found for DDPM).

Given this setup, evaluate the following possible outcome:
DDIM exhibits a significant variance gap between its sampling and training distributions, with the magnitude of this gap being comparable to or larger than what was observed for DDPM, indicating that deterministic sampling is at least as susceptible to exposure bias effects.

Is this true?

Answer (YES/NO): NO